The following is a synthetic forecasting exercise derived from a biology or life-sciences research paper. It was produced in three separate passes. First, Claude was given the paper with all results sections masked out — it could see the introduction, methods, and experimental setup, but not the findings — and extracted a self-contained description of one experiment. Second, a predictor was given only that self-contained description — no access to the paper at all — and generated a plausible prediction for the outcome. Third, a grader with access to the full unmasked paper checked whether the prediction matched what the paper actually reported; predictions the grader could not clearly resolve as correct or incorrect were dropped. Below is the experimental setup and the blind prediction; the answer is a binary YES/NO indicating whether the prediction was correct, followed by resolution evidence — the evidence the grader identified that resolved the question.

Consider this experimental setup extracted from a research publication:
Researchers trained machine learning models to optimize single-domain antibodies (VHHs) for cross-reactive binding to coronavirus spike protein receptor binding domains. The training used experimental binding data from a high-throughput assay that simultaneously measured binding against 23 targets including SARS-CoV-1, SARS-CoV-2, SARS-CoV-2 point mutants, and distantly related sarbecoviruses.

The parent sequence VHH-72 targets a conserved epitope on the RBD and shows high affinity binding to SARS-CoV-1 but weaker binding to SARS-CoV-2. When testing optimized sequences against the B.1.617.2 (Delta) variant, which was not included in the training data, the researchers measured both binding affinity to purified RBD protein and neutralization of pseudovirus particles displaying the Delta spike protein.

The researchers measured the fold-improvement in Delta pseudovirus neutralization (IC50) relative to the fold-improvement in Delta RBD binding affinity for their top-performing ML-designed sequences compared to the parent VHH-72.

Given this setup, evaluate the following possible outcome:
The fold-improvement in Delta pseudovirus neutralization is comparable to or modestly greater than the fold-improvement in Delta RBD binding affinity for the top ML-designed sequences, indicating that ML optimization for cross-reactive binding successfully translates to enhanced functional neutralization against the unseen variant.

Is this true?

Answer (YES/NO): YES